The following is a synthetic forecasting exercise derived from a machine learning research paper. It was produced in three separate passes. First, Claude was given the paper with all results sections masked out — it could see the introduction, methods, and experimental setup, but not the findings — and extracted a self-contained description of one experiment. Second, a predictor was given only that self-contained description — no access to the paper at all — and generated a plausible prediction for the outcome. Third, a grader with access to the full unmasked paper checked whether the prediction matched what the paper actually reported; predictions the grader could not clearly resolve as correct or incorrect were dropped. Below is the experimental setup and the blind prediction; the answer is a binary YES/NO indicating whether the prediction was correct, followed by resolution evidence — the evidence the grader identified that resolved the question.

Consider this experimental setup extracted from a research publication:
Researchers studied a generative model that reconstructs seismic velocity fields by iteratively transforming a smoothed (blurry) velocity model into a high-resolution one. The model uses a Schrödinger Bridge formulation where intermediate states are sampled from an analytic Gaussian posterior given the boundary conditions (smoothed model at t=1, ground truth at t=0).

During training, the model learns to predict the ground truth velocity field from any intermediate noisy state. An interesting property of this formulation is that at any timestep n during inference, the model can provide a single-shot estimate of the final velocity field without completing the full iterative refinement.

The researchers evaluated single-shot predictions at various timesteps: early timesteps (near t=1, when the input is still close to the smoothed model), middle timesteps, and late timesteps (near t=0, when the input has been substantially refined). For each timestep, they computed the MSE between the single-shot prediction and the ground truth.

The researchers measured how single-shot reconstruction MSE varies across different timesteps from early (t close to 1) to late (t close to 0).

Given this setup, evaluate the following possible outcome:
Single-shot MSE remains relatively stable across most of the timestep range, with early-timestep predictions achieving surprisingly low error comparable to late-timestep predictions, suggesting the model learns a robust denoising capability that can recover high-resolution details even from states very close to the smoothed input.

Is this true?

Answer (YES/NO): NO